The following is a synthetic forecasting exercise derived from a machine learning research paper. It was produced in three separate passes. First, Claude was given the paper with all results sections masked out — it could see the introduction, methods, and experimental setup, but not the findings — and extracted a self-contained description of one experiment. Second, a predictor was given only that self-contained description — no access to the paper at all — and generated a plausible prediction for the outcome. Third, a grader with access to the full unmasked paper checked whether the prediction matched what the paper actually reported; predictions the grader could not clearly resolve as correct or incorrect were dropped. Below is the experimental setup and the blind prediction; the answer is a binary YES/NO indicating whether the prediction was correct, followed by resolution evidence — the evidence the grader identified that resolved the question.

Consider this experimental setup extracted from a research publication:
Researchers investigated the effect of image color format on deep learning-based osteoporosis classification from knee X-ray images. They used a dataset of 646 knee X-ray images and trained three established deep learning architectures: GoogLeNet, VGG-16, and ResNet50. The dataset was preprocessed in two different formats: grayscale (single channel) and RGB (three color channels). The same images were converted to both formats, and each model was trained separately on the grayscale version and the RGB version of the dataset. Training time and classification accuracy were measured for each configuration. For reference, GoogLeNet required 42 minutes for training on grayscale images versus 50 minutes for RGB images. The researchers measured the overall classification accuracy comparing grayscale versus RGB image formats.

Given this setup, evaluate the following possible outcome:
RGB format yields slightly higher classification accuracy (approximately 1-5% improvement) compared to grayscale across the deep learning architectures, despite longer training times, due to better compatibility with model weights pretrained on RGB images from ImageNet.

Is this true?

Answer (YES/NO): NO